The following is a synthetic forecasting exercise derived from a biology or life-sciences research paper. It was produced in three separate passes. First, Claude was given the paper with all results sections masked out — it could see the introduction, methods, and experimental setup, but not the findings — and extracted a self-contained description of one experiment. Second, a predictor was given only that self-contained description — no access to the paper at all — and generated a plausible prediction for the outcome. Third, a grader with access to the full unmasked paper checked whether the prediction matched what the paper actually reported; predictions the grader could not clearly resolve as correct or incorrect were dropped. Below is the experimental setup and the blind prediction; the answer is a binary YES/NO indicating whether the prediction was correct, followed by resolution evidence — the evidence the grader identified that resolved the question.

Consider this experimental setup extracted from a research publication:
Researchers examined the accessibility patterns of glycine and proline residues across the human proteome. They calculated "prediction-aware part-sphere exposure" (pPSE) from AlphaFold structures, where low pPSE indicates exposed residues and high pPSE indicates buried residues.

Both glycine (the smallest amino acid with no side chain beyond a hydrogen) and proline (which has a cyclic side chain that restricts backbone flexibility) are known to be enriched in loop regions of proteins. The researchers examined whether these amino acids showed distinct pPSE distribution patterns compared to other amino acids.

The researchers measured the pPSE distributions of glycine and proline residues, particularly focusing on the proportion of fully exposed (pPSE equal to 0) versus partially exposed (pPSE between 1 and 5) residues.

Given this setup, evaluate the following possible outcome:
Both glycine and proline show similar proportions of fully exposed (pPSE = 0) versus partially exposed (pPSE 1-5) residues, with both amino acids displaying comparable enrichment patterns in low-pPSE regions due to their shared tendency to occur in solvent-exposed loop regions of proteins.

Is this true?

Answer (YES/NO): YES